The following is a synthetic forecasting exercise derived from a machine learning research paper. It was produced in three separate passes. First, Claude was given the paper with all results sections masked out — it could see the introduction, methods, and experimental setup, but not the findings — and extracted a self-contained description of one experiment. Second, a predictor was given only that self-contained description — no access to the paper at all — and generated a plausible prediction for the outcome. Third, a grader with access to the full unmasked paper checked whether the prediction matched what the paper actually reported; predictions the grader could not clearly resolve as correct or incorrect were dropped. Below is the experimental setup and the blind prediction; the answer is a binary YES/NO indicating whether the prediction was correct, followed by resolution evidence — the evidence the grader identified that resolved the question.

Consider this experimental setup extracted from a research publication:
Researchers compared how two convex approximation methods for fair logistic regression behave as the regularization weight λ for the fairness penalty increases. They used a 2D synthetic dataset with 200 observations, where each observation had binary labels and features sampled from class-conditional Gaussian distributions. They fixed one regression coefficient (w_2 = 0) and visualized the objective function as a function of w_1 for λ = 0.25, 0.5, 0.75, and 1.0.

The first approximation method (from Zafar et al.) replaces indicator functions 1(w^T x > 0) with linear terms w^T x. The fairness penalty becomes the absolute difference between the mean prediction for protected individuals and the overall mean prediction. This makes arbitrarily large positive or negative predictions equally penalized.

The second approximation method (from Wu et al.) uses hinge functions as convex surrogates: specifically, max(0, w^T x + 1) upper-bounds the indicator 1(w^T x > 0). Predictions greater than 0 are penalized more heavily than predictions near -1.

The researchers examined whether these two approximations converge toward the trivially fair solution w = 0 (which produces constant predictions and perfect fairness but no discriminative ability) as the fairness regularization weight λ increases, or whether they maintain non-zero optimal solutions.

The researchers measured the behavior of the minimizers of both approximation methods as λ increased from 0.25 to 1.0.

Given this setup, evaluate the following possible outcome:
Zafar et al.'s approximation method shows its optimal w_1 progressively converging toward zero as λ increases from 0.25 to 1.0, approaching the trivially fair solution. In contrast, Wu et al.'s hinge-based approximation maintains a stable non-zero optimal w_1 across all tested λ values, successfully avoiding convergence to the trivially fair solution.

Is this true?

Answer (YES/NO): NO